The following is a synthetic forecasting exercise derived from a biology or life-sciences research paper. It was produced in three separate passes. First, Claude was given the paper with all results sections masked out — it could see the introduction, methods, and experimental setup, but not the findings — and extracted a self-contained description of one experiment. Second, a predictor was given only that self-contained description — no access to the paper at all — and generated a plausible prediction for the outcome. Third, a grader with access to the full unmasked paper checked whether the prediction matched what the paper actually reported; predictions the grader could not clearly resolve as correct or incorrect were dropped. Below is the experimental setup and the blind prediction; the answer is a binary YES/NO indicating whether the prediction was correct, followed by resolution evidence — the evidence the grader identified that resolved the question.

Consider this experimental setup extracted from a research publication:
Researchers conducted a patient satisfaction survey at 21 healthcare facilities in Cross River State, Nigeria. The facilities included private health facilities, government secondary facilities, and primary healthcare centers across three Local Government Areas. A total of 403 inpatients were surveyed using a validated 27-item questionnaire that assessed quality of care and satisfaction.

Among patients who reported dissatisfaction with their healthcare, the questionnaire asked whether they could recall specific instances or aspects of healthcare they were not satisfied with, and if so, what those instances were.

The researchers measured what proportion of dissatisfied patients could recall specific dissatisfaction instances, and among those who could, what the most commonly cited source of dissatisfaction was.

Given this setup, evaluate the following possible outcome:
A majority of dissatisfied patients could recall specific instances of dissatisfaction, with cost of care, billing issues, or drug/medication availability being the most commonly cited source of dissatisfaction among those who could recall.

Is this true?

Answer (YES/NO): NO